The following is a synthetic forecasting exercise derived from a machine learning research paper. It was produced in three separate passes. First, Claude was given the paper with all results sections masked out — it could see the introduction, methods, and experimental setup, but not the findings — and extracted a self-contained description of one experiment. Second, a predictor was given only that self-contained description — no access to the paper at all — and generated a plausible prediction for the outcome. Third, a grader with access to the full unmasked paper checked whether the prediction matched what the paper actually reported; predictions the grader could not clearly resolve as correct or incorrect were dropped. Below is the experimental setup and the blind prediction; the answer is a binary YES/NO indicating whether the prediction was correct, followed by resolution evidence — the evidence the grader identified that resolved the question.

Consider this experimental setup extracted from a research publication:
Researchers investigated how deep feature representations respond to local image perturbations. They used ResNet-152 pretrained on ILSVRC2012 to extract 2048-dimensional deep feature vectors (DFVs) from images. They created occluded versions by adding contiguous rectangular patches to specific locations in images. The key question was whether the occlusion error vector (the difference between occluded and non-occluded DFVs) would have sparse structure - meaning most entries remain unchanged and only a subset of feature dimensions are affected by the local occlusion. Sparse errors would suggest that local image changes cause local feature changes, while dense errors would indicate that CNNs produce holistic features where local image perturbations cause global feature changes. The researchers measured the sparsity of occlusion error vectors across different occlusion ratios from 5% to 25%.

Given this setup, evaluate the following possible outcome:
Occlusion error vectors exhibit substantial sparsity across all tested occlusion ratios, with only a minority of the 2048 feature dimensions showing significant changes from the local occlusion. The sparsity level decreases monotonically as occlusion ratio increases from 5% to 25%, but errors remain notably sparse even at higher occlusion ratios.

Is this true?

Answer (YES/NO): NO